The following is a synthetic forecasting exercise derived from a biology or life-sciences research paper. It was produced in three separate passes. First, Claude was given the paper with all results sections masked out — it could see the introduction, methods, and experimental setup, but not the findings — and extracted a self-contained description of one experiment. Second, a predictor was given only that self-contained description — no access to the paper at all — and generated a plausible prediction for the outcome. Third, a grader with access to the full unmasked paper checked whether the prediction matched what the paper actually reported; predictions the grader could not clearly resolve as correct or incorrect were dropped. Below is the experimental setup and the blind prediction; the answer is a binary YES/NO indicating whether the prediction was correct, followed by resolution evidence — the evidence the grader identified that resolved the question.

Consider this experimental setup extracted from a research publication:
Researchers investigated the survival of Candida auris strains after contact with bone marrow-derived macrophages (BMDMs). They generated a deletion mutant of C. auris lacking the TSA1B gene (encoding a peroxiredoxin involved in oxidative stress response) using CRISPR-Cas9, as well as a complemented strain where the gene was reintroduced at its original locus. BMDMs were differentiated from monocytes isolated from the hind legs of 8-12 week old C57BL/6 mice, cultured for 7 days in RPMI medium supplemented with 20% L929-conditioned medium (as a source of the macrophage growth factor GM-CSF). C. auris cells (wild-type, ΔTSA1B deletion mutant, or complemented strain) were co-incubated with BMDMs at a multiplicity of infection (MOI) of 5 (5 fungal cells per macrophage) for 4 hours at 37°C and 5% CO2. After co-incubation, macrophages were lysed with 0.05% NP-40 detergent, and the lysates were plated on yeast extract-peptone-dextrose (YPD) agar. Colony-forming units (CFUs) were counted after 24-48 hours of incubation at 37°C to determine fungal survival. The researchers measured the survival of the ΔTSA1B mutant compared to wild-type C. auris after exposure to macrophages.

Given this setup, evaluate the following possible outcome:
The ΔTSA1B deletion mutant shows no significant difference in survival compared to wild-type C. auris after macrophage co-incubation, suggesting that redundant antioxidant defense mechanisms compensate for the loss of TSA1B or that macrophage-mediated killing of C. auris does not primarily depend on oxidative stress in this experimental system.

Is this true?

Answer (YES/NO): NO